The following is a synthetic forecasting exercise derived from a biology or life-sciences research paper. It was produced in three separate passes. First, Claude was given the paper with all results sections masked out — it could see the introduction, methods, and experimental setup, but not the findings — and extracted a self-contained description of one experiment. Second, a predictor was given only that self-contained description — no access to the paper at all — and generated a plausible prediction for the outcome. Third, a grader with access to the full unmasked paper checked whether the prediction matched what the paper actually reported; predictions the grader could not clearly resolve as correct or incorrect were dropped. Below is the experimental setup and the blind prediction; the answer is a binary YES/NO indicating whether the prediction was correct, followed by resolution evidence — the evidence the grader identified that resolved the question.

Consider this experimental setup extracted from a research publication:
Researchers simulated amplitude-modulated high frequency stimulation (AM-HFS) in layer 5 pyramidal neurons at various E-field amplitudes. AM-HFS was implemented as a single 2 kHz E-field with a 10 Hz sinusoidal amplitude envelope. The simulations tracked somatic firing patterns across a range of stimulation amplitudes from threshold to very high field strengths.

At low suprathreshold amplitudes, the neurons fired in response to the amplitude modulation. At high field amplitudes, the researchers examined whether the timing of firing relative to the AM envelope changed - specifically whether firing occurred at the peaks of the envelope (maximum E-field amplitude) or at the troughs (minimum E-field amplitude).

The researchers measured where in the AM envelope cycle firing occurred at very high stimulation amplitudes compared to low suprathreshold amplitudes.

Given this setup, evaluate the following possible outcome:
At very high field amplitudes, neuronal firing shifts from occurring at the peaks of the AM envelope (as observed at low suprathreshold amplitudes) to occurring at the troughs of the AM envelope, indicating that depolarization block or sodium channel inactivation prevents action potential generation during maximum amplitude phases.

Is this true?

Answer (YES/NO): YES